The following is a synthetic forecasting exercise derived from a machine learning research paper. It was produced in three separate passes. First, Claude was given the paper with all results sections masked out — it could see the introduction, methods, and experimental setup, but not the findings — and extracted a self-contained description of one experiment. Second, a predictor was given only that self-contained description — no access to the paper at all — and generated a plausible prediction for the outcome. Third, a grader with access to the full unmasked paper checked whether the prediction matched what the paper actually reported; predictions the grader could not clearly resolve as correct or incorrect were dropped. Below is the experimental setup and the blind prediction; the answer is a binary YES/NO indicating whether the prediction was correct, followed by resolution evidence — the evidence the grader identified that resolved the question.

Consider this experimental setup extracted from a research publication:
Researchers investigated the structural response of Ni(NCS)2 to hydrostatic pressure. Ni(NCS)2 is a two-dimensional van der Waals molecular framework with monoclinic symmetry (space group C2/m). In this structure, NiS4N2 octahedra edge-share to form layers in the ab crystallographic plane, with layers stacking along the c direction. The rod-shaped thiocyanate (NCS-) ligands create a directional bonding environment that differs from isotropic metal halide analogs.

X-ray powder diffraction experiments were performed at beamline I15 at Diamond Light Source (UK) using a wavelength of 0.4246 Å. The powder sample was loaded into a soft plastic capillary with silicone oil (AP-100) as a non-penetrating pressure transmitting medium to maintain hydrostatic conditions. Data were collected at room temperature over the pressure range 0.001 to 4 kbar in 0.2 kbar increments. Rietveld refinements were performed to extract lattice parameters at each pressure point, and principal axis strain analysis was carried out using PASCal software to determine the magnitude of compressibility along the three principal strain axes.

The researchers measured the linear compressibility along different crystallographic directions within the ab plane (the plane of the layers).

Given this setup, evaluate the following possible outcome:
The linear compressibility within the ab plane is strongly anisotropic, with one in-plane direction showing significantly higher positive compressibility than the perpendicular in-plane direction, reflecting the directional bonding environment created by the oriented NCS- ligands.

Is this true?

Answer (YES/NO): YES